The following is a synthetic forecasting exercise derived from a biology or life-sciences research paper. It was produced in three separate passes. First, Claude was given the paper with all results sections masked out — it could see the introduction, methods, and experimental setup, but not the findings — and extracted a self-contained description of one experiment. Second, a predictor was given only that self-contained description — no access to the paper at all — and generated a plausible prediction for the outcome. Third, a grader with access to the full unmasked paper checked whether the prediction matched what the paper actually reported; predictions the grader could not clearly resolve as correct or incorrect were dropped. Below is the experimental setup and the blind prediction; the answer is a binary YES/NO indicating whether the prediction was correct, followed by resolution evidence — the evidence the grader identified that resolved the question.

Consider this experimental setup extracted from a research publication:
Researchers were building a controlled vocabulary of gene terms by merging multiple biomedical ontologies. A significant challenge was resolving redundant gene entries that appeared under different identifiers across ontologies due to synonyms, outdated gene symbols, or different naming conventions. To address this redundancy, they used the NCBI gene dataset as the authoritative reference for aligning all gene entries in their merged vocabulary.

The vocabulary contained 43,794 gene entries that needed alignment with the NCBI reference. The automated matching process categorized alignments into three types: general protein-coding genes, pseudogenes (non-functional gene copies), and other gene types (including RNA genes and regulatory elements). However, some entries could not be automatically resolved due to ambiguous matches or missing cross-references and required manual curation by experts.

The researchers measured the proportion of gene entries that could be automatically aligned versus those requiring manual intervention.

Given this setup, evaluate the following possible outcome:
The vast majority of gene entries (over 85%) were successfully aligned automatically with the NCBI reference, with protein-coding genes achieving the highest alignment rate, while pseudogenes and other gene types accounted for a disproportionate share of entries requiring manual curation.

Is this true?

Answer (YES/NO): NO